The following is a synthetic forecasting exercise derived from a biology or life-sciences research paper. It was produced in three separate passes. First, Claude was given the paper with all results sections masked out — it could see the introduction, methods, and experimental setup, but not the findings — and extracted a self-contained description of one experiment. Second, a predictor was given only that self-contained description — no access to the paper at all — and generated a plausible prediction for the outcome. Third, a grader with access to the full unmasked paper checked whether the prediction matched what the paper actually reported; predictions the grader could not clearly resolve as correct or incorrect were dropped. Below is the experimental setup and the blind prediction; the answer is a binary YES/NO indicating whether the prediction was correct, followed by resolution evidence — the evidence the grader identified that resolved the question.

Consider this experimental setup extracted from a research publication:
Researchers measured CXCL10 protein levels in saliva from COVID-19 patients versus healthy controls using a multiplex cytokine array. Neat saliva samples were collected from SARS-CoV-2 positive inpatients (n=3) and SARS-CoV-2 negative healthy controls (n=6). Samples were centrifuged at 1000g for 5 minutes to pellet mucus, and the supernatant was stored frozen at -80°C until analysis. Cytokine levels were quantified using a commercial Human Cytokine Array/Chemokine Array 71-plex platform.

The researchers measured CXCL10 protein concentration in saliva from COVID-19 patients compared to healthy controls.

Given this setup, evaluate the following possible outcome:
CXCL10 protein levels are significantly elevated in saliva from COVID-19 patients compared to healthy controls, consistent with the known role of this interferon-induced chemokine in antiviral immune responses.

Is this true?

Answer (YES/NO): YES